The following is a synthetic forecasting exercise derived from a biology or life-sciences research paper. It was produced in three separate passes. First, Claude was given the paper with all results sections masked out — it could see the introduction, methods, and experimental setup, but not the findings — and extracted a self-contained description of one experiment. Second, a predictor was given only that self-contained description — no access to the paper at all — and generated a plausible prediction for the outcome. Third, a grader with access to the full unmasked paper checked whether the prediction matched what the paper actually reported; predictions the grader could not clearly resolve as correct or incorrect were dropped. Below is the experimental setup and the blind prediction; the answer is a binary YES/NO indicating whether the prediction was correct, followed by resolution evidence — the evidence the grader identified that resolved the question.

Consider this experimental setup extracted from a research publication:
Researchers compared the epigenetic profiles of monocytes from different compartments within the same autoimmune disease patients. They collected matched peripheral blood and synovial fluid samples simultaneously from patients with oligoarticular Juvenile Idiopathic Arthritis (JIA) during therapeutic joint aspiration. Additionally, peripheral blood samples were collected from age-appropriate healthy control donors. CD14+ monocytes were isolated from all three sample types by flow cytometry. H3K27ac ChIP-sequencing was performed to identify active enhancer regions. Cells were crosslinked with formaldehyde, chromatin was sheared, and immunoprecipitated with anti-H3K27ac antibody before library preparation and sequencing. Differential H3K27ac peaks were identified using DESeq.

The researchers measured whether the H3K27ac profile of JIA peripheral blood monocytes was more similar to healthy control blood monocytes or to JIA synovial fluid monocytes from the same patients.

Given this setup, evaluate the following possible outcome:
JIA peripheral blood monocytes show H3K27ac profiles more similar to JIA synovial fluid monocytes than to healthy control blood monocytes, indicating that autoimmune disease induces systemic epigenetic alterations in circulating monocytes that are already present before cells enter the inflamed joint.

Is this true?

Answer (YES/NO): NO